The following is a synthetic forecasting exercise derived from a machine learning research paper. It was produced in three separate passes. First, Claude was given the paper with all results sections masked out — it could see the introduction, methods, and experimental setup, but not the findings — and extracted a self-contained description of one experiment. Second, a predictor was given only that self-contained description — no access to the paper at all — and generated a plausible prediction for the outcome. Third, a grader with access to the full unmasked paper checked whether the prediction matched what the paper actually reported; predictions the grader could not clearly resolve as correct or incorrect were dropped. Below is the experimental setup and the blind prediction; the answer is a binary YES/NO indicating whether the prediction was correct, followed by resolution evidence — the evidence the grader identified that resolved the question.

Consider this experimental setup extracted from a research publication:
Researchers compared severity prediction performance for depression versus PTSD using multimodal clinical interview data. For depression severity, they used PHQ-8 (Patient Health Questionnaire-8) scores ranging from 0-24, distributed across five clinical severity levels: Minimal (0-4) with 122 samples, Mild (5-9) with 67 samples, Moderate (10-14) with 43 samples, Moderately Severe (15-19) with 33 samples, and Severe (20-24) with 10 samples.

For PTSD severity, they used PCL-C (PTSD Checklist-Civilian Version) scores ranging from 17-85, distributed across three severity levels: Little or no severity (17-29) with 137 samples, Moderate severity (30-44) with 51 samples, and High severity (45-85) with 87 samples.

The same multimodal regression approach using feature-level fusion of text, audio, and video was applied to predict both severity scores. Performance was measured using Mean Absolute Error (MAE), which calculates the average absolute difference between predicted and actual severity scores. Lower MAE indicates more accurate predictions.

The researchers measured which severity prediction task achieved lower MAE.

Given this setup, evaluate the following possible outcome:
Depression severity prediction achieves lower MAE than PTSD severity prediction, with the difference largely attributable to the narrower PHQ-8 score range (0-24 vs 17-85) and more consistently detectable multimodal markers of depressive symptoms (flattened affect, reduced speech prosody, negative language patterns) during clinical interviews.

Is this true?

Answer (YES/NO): NO